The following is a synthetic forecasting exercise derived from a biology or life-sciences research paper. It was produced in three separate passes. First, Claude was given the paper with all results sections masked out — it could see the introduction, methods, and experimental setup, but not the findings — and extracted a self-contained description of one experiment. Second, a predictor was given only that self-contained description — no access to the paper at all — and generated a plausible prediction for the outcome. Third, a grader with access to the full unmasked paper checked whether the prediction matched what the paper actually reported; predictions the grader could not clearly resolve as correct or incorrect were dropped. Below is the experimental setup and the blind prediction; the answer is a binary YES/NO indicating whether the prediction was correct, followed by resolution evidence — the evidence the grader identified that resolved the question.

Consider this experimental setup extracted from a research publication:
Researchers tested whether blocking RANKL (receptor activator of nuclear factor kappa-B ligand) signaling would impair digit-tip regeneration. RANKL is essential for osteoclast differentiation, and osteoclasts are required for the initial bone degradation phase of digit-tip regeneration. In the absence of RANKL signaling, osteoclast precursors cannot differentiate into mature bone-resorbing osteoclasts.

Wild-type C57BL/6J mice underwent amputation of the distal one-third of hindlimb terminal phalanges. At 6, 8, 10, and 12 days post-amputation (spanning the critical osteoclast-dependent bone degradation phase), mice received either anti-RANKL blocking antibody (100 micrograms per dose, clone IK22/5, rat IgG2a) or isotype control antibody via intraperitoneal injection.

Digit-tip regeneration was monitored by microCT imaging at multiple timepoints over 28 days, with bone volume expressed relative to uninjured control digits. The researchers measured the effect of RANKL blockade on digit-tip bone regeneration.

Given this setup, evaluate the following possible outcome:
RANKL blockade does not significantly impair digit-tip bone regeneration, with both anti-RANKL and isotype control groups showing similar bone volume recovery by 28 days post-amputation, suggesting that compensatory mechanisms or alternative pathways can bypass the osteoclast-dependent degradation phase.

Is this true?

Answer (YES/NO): NO